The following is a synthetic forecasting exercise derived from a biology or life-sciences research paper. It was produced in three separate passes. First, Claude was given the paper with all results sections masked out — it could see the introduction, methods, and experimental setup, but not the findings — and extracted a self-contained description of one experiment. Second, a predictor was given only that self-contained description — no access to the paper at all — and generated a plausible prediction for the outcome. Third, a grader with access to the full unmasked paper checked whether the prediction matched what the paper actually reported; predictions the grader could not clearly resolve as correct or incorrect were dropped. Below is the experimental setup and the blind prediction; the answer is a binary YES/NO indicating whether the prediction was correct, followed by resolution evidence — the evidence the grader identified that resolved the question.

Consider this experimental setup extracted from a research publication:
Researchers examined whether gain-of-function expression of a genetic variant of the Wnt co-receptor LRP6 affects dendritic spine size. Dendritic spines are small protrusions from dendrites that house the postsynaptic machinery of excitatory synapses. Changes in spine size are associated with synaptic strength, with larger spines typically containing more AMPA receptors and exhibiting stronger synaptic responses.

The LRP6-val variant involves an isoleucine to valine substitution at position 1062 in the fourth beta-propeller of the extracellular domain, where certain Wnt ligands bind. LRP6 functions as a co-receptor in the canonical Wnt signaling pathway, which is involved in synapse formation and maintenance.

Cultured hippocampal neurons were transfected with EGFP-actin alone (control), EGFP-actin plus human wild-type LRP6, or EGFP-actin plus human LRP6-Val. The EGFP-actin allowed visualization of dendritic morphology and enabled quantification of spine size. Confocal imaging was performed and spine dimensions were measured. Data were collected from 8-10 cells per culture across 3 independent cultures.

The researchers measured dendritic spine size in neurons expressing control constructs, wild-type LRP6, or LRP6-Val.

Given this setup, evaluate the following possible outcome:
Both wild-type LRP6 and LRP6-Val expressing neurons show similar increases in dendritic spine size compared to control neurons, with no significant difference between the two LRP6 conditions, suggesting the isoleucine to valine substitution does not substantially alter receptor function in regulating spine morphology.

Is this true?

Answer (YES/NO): NO